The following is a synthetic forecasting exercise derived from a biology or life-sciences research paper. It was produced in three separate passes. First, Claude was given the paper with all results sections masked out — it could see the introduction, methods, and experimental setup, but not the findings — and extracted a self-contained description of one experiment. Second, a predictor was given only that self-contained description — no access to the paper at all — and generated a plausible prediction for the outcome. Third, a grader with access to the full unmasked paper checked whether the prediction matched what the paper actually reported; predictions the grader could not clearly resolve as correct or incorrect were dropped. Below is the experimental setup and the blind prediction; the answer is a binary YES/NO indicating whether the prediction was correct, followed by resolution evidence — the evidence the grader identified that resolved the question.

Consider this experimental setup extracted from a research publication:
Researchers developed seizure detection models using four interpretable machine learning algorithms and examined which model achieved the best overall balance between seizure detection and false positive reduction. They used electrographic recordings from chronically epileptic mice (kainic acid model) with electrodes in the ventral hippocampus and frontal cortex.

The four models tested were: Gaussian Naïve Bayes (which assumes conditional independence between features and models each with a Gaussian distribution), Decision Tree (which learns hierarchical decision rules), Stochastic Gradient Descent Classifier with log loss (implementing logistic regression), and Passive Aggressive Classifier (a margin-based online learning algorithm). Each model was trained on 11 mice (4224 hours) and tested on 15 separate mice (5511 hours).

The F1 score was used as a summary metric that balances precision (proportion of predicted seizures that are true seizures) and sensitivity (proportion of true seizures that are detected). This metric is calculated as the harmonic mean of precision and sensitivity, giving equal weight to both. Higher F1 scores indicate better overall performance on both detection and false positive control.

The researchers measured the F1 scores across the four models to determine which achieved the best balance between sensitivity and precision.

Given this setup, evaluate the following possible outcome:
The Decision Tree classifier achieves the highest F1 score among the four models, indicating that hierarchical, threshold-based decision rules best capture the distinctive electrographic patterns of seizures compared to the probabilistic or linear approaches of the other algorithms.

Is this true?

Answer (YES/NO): NO